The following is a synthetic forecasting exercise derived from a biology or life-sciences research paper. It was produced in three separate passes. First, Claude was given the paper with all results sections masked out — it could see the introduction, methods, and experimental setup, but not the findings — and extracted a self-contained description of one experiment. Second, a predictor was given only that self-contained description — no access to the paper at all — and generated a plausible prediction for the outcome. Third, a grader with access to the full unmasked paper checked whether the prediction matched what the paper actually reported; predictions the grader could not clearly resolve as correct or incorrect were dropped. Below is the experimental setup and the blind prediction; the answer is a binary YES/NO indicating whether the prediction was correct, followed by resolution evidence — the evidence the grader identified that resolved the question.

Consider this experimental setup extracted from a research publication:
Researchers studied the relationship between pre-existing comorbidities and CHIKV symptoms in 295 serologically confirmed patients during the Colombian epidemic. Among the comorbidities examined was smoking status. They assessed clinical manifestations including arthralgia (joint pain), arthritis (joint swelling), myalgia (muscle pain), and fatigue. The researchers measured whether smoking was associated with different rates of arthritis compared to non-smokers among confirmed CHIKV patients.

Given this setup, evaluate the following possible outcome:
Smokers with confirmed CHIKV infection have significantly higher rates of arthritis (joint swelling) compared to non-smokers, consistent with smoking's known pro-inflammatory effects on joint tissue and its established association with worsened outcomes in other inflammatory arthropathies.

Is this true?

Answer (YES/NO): NO